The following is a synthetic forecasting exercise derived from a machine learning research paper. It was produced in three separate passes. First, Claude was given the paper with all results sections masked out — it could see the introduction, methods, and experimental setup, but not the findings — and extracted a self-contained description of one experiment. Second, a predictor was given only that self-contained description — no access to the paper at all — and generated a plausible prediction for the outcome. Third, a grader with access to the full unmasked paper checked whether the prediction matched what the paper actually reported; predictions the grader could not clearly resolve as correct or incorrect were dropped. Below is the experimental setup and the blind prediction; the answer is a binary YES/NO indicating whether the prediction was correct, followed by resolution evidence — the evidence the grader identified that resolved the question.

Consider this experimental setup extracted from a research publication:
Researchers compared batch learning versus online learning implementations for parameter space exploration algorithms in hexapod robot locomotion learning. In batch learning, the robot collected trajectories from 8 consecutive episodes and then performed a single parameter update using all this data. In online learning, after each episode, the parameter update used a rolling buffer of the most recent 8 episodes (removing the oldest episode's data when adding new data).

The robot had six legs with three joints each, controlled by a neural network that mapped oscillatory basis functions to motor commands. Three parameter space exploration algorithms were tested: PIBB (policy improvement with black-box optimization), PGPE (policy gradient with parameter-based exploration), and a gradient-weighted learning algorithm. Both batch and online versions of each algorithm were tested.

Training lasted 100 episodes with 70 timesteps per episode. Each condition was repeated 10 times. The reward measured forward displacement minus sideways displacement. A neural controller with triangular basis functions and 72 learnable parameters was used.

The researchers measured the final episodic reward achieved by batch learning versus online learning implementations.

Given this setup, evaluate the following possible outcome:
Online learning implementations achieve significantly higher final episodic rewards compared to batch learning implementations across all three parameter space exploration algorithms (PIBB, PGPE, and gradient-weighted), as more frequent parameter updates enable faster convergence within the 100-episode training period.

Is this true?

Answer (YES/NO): NO